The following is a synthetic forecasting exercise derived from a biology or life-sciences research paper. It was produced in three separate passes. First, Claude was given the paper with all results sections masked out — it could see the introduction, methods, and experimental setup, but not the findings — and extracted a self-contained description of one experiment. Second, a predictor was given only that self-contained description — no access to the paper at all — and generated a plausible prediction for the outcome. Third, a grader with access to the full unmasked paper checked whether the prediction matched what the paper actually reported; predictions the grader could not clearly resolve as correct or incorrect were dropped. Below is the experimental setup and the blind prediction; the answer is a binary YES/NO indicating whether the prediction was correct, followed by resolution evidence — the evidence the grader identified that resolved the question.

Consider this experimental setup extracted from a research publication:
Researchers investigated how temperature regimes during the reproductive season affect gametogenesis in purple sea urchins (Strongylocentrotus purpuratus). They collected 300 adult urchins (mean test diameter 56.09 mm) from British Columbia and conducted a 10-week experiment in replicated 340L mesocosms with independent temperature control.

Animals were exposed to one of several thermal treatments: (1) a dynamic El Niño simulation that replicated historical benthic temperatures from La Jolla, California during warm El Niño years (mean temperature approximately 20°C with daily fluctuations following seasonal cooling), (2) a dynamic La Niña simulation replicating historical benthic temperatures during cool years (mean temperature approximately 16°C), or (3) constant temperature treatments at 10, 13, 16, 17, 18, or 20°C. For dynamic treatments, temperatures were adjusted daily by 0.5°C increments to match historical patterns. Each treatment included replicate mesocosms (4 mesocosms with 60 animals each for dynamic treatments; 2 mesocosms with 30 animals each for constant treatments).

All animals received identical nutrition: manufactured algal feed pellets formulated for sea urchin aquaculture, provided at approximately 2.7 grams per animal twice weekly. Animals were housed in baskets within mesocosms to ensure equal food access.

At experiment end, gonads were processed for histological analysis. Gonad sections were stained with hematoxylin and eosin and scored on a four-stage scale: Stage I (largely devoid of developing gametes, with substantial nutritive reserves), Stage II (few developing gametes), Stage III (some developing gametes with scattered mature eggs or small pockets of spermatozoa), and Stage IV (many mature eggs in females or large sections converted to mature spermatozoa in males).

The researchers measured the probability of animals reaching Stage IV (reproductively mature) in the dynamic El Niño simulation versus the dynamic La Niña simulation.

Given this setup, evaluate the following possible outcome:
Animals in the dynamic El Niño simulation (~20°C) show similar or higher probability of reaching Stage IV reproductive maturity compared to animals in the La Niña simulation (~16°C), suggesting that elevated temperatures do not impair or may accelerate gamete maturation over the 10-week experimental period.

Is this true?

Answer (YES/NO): NO